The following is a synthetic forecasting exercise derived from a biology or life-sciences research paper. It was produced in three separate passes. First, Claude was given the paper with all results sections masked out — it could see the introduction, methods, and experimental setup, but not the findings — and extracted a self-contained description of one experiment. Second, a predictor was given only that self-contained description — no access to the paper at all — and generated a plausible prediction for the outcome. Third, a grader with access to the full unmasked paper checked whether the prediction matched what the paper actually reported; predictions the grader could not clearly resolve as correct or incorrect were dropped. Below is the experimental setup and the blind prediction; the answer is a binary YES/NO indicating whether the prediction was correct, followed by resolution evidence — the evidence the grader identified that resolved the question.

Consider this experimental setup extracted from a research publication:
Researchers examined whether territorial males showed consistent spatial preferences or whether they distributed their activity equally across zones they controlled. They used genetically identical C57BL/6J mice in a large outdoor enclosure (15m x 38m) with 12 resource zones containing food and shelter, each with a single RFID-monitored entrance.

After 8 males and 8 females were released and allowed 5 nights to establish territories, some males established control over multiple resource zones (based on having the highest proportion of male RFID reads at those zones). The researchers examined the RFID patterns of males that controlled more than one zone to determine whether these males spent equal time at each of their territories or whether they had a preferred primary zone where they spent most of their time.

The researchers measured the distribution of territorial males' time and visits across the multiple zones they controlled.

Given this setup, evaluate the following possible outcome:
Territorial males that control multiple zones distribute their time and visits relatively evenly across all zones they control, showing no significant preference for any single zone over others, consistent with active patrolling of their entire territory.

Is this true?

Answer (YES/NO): NO